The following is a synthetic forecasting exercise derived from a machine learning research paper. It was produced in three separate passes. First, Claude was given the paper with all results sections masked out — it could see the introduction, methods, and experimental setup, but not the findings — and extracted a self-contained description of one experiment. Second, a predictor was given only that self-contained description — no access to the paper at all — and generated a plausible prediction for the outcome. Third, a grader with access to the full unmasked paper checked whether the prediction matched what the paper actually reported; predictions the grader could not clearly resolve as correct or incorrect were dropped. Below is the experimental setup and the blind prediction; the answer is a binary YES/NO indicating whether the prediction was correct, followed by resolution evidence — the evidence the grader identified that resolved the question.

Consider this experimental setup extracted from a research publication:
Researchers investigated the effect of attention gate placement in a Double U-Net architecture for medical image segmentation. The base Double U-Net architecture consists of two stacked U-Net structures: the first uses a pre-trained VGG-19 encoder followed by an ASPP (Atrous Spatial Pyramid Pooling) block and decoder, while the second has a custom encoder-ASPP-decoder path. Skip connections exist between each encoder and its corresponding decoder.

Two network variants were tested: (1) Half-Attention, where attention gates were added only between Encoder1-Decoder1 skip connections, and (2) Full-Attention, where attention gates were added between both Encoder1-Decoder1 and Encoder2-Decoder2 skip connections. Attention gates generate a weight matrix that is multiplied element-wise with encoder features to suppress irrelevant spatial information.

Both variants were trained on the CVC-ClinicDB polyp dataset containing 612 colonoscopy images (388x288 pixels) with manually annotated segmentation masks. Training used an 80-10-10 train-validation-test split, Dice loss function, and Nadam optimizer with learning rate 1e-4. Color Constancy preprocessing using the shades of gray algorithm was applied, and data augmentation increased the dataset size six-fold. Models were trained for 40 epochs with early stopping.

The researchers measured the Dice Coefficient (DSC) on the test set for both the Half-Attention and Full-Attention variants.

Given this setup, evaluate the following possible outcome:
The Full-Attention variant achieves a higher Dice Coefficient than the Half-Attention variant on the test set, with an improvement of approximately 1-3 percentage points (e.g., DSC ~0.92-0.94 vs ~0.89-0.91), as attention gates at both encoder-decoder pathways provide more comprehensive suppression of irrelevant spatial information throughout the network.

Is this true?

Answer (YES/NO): NO